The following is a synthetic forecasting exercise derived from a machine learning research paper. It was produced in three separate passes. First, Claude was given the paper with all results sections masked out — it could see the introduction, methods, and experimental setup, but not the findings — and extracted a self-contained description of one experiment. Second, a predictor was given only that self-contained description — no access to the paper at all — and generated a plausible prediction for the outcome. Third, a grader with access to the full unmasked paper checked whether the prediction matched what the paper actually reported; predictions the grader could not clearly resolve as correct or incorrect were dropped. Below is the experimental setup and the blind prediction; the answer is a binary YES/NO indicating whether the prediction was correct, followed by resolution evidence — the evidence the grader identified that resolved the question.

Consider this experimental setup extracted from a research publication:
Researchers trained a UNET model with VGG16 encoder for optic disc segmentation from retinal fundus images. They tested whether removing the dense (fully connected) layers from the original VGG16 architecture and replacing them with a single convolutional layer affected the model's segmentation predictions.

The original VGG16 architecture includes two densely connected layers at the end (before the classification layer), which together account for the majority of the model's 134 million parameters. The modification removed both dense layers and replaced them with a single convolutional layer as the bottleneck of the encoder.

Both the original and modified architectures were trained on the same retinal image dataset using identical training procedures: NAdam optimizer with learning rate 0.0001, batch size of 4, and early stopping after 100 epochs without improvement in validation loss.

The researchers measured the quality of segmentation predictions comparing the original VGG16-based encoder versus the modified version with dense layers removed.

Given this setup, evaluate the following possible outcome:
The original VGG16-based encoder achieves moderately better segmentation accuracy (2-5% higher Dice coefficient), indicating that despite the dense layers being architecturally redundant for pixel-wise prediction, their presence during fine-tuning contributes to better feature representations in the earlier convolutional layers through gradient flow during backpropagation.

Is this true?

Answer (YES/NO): NO